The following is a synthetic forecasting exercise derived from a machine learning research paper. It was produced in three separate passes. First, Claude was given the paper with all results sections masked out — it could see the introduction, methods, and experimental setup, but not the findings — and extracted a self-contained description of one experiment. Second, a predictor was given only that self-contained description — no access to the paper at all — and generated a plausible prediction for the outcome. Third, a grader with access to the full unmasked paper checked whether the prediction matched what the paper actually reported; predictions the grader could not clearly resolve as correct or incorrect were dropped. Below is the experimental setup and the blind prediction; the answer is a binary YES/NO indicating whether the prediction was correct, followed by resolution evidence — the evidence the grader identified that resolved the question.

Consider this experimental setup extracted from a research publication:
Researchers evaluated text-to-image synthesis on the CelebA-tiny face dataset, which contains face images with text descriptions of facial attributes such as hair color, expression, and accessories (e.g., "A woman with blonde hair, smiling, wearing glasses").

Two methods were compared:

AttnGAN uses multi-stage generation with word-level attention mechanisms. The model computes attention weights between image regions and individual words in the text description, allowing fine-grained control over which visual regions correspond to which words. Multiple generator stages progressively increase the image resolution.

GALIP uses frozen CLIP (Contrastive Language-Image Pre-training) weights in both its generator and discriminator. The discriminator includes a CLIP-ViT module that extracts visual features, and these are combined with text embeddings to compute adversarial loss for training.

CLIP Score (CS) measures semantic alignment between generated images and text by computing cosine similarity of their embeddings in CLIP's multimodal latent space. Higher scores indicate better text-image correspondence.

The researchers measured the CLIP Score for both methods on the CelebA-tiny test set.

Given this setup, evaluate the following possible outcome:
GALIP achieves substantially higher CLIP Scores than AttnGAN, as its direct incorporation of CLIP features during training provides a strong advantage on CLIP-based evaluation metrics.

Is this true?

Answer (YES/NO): YES